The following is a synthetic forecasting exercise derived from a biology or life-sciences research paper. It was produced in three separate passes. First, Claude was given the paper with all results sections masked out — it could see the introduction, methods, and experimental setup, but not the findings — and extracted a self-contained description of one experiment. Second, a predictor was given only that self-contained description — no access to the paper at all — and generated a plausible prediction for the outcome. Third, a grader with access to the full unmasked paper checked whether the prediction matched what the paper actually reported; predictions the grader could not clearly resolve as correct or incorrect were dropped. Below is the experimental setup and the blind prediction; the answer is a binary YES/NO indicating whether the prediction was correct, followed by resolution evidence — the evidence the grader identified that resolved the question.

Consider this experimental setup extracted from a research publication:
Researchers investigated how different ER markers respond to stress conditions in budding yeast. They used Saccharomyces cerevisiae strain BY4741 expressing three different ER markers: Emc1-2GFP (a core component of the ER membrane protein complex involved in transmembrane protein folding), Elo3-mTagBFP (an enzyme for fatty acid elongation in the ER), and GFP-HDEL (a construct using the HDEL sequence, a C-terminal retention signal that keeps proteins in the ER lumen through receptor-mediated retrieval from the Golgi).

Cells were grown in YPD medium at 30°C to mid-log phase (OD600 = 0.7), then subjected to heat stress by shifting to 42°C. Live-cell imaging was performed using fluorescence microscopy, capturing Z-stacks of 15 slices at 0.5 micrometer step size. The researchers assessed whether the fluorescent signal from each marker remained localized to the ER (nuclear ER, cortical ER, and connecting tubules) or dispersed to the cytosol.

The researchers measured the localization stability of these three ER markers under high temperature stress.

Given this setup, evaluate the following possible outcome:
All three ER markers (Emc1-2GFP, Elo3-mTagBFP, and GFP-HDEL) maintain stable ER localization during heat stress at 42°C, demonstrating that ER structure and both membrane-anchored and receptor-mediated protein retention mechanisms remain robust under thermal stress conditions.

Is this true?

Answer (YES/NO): NO